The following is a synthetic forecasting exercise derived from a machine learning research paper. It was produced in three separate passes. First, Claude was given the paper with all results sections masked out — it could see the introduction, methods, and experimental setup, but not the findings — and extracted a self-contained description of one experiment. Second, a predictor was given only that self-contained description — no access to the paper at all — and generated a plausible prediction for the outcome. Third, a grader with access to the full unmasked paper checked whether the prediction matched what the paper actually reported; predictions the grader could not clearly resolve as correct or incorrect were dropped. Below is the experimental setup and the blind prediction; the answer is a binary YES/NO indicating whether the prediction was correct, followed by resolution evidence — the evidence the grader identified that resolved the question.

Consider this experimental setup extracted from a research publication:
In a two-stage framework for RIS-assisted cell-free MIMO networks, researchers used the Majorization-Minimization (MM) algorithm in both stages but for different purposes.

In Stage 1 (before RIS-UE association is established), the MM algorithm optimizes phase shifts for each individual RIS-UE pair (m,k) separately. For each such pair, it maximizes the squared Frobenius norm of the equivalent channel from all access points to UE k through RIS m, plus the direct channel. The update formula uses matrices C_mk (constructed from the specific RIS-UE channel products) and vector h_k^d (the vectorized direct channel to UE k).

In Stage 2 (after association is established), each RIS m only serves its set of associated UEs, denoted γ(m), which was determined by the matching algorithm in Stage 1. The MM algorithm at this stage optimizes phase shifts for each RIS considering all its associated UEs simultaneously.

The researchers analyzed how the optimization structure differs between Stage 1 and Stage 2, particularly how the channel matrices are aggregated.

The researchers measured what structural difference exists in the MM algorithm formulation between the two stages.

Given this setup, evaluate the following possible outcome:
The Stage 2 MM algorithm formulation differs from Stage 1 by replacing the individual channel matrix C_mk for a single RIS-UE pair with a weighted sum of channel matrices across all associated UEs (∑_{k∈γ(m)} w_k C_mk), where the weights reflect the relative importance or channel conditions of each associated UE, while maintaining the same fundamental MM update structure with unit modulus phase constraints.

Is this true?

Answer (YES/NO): NO